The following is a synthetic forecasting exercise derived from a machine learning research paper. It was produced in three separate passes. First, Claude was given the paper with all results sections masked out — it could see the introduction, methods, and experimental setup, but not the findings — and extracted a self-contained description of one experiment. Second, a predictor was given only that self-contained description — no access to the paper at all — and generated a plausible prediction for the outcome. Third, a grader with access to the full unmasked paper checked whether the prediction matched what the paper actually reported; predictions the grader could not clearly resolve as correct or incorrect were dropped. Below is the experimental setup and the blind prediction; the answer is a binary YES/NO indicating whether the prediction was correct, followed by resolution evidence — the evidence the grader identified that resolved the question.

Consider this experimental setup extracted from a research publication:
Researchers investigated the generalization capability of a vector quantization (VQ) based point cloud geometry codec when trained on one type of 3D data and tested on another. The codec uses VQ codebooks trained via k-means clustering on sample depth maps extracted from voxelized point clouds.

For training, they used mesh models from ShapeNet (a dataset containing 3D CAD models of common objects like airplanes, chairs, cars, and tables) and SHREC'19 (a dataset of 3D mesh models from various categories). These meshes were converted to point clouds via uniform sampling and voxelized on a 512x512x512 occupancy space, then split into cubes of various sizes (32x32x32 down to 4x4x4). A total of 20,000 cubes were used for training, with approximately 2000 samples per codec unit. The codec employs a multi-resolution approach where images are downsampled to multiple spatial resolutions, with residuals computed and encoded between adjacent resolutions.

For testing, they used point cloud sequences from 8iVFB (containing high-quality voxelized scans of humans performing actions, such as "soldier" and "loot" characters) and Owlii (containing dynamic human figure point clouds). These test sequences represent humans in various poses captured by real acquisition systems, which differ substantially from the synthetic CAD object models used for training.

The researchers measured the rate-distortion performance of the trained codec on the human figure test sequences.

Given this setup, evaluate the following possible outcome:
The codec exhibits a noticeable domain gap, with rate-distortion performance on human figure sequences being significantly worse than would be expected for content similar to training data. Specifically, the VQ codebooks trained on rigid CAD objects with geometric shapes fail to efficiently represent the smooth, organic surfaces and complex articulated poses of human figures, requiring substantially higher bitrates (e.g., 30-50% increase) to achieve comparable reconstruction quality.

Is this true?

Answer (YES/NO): NO